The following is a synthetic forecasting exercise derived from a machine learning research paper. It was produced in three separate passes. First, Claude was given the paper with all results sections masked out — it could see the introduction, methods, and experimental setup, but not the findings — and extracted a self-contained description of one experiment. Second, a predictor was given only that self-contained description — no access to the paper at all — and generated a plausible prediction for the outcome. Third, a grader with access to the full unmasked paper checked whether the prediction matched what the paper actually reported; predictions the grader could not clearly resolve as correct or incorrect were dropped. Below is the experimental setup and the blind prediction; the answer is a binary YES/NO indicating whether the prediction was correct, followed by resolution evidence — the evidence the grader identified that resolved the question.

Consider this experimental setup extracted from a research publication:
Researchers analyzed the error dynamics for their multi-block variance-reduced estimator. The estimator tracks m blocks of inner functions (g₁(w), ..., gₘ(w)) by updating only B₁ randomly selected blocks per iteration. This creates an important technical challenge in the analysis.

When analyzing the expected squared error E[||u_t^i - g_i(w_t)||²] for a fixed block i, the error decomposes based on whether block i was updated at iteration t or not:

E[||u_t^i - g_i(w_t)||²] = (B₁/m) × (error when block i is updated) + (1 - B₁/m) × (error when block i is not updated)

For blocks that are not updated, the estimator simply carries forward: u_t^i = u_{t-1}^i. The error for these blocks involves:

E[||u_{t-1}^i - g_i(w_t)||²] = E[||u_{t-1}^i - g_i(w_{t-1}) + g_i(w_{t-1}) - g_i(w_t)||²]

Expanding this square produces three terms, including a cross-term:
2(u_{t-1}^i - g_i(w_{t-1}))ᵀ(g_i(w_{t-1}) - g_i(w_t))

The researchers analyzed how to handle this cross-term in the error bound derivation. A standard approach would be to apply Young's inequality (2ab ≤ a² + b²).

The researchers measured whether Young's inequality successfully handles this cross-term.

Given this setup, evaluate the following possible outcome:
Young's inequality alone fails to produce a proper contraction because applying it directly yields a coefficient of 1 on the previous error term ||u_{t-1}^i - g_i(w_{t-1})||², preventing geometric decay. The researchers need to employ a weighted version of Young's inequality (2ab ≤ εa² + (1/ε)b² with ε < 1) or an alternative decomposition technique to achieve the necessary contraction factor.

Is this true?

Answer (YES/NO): YES